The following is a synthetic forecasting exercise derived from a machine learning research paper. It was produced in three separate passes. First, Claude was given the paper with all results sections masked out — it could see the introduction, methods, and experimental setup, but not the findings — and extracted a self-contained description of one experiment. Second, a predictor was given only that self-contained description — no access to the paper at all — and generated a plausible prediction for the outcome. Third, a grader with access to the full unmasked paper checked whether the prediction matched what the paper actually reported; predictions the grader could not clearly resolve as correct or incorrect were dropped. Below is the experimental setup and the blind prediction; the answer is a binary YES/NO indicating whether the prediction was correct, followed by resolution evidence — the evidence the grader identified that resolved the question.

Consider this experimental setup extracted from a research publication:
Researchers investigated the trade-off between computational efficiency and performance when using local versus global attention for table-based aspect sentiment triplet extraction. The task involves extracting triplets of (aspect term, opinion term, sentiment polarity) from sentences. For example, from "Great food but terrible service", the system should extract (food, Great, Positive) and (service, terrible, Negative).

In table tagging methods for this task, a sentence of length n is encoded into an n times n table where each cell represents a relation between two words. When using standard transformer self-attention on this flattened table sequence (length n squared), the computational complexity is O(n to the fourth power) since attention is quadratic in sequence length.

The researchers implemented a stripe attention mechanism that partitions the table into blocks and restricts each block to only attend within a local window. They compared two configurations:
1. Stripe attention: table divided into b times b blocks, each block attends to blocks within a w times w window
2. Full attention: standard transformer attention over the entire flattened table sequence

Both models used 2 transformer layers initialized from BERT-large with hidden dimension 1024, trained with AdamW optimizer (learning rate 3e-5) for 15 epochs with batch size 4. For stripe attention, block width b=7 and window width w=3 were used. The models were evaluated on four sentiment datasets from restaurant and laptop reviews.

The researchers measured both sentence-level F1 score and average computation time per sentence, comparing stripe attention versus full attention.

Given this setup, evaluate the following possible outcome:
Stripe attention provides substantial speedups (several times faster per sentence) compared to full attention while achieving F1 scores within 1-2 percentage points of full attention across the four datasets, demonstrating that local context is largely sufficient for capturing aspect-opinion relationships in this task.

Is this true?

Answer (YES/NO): YES